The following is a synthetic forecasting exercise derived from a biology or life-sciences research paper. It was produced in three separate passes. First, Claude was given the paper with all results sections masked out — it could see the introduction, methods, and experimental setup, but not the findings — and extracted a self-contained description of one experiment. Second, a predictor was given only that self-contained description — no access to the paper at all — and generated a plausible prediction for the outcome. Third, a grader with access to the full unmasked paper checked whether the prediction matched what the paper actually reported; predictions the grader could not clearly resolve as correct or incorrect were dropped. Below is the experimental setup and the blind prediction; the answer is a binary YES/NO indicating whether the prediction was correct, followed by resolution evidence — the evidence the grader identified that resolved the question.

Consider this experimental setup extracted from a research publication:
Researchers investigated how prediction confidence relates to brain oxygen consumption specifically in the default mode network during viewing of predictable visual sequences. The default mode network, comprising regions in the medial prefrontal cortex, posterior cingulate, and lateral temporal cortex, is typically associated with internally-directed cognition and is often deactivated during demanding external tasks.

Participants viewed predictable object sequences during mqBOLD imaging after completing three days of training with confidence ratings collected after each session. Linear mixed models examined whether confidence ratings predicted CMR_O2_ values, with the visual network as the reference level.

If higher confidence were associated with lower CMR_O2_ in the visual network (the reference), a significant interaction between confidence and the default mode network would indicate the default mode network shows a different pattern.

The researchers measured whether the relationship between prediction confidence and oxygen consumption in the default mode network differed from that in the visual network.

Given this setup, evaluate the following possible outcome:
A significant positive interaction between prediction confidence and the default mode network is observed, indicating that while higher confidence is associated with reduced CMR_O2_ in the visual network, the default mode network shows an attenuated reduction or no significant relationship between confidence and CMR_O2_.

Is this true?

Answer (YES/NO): NO